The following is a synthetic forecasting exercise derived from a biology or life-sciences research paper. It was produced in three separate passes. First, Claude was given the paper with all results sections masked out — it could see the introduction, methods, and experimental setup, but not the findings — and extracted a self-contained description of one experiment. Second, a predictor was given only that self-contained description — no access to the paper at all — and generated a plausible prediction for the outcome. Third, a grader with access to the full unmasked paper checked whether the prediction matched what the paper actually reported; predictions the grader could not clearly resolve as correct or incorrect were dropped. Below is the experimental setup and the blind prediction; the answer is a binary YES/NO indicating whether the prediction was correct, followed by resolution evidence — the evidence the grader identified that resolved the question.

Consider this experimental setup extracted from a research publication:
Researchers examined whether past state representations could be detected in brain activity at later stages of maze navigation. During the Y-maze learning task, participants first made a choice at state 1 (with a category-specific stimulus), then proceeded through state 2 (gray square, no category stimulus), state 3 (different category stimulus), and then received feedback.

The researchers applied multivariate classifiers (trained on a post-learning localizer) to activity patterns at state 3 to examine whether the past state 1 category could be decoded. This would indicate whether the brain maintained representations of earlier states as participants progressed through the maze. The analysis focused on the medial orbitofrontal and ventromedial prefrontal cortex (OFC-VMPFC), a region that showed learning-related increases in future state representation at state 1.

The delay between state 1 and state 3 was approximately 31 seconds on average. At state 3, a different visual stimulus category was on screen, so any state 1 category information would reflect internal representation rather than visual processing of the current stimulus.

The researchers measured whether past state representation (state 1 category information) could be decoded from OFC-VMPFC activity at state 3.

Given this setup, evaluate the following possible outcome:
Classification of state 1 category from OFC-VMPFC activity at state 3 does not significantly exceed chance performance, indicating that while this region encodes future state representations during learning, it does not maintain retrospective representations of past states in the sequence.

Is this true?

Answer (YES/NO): YES